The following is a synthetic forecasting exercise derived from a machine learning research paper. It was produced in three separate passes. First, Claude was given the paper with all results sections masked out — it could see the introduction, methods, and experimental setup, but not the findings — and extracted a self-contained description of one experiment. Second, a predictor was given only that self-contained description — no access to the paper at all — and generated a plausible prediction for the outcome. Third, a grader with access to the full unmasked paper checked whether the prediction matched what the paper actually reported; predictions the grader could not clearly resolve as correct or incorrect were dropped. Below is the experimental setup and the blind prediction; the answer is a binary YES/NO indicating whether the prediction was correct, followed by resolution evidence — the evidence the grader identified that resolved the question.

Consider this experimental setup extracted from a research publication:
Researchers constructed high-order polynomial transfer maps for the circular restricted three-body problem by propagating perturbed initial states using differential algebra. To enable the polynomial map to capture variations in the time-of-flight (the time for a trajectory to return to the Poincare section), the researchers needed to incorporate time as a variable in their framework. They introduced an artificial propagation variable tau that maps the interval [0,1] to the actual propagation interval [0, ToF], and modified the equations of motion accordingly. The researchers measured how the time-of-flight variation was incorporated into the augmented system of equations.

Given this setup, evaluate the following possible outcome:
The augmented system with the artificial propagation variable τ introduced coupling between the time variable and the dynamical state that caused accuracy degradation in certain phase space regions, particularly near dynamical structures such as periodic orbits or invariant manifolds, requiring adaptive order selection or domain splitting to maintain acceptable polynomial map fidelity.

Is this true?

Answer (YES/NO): NO